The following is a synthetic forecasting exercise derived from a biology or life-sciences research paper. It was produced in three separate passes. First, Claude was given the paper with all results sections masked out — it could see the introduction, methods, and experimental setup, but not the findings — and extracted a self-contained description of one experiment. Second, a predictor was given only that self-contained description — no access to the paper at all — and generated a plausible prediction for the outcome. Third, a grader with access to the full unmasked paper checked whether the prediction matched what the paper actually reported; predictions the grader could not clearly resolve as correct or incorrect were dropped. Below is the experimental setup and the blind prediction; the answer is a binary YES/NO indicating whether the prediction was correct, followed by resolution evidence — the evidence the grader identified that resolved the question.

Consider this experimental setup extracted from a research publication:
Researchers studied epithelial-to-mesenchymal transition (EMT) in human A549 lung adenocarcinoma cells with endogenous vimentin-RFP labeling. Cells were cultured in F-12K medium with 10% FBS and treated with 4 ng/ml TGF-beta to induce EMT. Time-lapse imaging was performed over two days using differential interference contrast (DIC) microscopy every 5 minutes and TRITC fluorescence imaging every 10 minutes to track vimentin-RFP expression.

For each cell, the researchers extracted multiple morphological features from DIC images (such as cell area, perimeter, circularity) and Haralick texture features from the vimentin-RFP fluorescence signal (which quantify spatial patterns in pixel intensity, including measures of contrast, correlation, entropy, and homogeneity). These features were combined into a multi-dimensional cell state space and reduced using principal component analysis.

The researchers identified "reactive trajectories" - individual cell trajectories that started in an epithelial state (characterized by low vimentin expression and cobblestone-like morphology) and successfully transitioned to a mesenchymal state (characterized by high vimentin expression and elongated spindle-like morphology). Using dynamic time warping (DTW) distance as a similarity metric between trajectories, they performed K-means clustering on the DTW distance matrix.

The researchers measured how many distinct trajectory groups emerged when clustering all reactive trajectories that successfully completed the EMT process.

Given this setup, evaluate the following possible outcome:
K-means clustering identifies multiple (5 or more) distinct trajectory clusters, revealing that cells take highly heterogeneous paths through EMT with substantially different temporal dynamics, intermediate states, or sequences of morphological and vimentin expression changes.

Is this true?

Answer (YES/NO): NO